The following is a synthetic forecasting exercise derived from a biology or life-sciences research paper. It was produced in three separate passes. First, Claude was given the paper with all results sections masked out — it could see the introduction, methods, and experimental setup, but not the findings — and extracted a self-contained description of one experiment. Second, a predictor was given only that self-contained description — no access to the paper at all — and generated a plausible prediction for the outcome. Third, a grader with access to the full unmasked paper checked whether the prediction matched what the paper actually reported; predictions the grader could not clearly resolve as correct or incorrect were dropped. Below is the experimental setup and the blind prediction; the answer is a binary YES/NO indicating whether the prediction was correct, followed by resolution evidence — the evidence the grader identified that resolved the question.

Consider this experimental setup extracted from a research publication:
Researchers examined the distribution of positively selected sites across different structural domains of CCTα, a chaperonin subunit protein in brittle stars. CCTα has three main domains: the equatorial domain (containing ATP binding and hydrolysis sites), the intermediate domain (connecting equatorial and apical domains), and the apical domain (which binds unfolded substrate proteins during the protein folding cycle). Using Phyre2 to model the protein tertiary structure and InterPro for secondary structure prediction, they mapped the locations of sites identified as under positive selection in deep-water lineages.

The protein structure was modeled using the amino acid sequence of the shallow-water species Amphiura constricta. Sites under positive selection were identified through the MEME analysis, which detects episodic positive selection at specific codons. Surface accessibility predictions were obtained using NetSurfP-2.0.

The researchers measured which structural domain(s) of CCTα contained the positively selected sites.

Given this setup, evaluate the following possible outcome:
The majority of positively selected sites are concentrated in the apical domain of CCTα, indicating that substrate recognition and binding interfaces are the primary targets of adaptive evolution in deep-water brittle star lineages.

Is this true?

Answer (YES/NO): NO